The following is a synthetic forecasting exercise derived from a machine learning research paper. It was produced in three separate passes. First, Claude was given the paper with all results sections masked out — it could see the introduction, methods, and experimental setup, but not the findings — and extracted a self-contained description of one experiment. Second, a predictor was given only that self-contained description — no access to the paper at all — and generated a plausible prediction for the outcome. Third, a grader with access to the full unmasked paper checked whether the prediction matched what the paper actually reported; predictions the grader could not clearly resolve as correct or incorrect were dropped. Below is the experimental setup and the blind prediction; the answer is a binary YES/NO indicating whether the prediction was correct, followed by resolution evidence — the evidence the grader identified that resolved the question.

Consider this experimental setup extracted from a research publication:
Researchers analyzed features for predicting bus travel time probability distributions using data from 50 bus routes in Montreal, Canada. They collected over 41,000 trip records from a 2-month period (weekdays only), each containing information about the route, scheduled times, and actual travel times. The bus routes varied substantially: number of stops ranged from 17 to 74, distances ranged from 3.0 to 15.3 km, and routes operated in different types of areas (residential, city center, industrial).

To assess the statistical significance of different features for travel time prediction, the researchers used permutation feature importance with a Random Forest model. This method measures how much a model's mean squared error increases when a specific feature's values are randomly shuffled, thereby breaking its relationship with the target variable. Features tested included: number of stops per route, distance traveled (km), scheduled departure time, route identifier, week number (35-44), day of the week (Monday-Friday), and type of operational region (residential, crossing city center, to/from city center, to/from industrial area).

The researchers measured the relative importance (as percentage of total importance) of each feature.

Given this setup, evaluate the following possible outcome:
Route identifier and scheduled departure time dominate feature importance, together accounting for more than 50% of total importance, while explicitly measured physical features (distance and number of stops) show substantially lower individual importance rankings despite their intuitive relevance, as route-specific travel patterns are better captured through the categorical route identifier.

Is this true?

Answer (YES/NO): NO